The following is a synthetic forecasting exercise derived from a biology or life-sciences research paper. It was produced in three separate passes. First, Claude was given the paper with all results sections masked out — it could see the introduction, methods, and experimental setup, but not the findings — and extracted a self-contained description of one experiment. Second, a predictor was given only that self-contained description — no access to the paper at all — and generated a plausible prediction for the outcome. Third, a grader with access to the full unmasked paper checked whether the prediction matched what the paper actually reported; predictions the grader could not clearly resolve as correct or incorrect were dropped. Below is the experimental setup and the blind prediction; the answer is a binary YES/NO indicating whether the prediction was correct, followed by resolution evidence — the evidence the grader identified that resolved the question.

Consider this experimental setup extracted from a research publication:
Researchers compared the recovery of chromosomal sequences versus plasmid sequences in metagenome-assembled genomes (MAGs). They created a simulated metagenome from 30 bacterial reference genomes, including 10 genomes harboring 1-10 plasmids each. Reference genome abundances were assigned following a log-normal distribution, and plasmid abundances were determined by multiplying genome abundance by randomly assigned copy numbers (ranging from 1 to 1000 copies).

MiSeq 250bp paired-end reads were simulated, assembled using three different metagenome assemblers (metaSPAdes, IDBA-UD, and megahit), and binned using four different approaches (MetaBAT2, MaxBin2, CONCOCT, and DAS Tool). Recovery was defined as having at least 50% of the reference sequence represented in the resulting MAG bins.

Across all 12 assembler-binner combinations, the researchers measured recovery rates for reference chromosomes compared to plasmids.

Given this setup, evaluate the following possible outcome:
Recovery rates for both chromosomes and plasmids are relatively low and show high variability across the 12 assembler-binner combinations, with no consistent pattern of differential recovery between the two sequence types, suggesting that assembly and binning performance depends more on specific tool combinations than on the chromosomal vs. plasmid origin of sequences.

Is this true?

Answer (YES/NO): NO